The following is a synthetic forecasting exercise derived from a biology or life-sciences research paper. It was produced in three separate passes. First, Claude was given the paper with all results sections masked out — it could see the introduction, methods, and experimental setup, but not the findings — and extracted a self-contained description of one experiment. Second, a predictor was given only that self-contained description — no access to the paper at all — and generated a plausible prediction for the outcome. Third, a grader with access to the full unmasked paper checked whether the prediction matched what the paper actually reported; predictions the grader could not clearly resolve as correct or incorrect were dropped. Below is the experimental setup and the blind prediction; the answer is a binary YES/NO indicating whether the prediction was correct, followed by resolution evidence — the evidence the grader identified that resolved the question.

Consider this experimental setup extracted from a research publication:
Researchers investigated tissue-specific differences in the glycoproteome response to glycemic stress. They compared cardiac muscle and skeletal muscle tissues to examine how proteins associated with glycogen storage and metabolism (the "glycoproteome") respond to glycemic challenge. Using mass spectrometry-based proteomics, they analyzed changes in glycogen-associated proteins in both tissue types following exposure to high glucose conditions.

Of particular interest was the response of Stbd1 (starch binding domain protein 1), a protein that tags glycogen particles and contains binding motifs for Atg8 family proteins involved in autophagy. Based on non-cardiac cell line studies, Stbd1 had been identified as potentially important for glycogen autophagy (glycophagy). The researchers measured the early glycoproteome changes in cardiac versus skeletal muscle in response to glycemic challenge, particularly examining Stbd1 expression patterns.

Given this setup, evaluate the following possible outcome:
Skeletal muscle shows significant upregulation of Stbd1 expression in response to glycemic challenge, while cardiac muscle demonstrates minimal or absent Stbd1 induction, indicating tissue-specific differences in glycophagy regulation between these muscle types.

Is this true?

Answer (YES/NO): NO